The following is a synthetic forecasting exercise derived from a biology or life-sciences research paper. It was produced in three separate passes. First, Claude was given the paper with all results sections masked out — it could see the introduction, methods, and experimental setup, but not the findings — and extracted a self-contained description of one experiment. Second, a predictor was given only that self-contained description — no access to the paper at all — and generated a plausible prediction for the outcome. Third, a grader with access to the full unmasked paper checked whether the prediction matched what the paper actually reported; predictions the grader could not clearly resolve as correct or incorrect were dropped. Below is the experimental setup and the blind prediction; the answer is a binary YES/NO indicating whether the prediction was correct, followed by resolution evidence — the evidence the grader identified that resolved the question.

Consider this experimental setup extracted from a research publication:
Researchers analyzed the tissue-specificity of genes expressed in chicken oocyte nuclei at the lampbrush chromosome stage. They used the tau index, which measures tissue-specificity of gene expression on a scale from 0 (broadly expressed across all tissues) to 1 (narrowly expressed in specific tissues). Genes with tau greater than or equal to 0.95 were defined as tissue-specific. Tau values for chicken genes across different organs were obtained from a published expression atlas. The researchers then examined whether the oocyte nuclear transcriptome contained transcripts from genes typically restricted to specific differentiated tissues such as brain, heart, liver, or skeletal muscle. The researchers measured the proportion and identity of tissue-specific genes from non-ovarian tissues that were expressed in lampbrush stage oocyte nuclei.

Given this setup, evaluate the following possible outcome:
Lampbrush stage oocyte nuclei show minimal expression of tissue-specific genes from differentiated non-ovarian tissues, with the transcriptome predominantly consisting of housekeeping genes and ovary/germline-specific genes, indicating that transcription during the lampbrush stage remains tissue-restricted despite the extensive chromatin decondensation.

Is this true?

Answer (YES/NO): NO